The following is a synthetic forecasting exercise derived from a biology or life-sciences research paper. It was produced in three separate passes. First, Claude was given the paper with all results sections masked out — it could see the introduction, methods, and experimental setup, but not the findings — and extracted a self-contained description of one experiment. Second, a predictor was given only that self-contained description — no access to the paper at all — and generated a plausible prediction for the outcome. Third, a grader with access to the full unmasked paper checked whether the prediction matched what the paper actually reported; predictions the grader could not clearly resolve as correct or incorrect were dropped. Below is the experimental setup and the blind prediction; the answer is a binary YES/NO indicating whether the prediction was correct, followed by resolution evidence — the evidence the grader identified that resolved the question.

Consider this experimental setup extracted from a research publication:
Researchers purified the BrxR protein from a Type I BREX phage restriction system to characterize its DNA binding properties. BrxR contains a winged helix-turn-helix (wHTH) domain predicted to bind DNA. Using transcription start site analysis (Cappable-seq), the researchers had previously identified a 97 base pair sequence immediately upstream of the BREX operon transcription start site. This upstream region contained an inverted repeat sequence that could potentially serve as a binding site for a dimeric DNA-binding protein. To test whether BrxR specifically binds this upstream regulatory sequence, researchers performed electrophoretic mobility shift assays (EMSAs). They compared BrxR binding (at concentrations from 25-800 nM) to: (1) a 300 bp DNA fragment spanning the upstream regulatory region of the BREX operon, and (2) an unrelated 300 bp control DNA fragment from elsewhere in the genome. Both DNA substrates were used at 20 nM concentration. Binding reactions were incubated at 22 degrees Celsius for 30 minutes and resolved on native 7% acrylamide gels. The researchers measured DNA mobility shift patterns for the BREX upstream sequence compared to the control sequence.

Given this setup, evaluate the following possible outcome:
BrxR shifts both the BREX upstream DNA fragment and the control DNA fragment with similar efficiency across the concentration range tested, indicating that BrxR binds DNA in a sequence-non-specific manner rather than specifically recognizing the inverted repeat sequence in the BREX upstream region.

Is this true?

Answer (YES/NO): NO